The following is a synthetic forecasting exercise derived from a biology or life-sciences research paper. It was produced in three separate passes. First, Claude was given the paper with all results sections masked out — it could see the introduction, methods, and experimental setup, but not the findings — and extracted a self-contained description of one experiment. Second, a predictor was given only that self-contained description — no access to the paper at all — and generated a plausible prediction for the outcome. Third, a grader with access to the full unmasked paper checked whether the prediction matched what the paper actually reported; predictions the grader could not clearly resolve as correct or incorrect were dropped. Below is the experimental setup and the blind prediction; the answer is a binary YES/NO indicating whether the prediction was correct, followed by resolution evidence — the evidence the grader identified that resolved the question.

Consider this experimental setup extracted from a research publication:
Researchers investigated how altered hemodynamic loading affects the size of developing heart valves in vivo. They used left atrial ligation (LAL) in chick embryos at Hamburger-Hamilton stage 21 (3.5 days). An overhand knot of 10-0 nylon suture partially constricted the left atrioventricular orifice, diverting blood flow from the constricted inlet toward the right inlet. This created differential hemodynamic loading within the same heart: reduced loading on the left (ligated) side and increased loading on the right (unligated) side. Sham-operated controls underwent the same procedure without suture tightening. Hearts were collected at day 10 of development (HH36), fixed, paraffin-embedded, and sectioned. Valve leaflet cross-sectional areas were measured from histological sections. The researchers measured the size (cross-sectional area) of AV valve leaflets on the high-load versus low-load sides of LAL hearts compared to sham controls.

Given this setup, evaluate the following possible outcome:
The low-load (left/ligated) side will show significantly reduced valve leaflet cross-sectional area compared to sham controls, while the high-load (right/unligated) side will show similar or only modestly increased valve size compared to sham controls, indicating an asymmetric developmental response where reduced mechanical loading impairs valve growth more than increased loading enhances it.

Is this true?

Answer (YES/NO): NO